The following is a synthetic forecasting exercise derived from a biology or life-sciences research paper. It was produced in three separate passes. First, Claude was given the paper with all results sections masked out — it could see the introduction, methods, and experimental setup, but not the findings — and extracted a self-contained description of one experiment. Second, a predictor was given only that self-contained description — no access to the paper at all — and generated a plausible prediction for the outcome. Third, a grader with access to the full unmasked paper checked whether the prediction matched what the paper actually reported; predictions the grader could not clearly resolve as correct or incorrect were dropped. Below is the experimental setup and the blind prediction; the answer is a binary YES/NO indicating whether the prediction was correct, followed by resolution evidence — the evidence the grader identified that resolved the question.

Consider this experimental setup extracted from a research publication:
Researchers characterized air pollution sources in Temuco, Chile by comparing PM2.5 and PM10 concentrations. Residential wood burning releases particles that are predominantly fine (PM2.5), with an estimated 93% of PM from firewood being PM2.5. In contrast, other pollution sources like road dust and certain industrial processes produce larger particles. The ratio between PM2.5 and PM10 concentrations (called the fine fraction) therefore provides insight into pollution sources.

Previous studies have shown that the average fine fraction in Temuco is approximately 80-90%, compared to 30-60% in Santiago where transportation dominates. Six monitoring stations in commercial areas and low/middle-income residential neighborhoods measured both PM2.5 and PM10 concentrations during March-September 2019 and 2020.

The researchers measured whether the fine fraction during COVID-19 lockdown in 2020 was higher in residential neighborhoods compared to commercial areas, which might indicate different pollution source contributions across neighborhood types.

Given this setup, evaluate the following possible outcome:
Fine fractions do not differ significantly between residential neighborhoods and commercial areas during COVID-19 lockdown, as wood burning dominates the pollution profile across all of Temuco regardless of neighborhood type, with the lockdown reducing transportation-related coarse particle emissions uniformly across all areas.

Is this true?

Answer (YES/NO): NO